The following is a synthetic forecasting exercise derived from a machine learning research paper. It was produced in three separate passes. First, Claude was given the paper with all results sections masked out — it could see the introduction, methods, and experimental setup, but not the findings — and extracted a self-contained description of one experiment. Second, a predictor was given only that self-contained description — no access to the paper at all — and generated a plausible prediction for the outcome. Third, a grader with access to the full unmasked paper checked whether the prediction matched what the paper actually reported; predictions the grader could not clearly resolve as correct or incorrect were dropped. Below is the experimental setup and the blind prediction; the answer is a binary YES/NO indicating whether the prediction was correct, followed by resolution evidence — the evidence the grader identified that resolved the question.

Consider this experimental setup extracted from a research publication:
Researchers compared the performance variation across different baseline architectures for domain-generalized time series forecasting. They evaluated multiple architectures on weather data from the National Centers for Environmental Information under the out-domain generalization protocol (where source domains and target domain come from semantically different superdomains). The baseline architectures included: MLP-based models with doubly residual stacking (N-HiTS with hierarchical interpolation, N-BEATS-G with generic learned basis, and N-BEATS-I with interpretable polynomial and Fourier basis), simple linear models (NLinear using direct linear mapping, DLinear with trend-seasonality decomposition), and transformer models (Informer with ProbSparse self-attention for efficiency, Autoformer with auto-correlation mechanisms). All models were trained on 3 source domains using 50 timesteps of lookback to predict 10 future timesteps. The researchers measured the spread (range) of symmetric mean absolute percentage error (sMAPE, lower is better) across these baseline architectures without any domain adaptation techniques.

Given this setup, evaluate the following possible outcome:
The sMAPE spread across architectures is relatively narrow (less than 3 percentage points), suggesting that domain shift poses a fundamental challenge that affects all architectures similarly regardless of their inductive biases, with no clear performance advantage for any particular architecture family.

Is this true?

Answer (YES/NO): NO